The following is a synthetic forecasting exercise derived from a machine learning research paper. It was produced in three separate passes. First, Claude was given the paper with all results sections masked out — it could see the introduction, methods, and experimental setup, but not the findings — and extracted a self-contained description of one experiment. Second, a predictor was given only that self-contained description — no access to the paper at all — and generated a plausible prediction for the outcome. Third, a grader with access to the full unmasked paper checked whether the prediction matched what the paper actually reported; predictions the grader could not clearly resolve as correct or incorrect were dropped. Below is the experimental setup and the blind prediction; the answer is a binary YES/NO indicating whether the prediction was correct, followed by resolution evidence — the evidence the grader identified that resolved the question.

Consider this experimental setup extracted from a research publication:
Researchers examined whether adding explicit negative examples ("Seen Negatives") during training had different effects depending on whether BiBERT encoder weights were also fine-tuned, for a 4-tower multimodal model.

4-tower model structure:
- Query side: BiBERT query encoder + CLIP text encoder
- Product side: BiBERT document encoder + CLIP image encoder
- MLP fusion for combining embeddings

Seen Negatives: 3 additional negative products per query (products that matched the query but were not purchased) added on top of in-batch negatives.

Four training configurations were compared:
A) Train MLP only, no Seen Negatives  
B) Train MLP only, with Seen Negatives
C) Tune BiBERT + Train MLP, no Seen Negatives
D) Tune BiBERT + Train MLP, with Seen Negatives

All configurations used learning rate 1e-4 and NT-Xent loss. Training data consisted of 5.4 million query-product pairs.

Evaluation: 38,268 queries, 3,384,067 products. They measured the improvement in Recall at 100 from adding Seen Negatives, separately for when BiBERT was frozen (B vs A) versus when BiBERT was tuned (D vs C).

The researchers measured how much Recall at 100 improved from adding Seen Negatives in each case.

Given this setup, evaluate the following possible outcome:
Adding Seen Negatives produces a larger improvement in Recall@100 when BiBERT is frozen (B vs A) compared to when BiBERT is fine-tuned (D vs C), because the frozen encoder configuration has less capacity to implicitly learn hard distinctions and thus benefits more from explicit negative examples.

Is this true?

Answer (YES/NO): NO